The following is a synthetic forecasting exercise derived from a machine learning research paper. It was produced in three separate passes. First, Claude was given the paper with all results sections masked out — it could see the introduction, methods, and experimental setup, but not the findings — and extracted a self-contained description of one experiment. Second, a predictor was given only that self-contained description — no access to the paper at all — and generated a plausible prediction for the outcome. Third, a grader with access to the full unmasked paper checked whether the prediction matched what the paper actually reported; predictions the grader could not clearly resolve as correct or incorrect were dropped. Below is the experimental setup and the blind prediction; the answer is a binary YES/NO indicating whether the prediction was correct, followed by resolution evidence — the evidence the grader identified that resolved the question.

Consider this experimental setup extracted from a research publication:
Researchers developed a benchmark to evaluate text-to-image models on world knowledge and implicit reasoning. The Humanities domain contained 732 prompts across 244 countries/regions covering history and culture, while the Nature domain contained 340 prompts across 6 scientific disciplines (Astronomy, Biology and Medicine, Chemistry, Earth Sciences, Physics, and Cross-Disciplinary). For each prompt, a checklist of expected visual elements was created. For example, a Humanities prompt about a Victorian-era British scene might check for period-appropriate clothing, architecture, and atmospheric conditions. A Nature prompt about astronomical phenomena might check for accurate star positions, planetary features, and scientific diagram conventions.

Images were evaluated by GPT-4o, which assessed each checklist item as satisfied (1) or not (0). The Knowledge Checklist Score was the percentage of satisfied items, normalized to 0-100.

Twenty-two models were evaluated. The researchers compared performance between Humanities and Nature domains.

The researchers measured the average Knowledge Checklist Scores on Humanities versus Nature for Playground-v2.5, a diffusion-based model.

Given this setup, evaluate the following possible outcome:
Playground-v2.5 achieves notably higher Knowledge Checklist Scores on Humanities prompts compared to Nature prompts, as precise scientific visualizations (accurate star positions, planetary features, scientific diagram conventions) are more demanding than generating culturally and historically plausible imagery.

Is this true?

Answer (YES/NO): YES